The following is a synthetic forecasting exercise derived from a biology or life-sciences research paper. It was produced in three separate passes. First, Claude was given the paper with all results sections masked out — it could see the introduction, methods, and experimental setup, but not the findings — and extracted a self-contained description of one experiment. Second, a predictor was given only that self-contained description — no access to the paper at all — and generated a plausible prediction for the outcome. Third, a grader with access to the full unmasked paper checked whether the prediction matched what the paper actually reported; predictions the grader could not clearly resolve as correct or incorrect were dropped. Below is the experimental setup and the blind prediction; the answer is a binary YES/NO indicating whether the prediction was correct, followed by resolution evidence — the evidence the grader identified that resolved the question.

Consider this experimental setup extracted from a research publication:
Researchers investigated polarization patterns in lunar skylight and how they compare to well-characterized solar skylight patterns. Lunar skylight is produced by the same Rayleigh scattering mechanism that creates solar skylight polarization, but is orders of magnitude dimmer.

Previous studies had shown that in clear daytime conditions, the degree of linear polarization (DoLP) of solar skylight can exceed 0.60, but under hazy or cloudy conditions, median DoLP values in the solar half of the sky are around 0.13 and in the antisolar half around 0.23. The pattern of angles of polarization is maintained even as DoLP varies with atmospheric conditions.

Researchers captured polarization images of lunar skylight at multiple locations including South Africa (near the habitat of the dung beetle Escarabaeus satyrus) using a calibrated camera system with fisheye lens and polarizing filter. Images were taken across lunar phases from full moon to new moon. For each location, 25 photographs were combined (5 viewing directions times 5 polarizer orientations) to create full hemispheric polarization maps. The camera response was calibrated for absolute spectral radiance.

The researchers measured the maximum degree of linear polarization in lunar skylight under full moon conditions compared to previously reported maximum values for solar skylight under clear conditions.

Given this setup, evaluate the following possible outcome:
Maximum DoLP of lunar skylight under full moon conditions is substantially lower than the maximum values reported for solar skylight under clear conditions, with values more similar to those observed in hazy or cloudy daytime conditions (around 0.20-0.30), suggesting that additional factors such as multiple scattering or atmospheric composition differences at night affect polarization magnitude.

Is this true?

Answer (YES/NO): NO